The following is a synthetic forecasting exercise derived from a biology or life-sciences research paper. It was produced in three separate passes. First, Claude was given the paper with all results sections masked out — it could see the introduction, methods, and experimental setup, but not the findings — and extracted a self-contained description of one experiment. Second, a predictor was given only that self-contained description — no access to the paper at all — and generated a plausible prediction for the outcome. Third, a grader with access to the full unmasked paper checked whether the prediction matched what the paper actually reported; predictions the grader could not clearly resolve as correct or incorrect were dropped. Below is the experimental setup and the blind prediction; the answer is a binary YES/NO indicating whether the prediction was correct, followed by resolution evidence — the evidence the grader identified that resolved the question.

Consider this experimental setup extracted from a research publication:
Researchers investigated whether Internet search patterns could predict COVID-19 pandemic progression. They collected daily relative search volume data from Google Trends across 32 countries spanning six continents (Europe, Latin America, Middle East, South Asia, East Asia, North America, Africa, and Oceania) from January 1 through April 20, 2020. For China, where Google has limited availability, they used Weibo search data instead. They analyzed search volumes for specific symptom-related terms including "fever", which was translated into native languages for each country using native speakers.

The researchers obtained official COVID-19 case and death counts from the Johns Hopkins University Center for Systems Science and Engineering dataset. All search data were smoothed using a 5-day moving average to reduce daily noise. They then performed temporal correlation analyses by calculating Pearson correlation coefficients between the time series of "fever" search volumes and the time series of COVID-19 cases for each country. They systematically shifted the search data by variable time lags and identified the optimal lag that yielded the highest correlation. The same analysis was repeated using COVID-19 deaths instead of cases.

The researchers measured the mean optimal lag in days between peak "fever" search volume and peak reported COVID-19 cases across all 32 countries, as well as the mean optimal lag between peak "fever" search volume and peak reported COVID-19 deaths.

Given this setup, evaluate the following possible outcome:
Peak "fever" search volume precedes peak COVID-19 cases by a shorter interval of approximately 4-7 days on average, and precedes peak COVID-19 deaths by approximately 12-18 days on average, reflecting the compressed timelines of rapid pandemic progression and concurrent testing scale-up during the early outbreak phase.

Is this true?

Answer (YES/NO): NO